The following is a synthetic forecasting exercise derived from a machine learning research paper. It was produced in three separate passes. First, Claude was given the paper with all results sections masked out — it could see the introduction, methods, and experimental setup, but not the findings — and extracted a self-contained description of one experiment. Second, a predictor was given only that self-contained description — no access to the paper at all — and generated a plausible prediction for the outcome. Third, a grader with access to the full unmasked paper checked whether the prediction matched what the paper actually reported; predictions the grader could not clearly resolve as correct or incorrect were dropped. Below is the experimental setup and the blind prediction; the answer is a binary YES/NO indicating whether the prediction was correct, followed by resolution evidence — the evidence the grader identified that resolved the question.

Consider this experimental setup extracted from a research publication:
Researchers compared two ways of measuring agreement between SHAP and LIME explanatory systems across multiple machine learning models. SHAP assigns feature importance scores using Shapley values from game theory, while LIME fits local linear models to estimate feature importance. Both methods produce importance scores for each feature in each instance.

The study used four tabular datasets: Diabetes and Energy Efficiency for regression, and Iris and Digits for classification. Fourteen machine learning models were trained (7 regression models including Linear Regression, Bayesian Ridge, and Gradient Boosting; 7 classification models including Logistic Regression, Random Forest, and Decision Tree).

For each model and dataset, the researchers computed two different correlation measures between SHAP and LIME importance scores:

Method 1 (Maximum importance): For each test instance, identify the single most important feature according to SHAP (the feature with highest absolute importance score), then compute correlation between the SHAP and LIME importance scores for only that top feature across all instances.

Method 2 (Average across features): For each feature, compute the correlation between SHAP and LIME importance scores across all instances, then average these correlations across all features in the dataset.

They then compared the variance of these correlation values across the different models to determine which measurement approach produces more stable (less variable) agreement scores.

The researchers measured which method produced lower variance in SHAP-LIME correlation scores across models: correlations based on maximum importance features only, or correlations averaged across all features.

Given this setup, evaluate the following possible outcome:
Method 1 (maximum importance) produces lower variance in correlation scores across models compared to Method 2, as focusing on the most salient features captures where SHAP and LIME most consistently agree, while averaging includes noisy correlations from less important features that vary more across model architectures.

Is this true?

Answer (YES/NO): NO